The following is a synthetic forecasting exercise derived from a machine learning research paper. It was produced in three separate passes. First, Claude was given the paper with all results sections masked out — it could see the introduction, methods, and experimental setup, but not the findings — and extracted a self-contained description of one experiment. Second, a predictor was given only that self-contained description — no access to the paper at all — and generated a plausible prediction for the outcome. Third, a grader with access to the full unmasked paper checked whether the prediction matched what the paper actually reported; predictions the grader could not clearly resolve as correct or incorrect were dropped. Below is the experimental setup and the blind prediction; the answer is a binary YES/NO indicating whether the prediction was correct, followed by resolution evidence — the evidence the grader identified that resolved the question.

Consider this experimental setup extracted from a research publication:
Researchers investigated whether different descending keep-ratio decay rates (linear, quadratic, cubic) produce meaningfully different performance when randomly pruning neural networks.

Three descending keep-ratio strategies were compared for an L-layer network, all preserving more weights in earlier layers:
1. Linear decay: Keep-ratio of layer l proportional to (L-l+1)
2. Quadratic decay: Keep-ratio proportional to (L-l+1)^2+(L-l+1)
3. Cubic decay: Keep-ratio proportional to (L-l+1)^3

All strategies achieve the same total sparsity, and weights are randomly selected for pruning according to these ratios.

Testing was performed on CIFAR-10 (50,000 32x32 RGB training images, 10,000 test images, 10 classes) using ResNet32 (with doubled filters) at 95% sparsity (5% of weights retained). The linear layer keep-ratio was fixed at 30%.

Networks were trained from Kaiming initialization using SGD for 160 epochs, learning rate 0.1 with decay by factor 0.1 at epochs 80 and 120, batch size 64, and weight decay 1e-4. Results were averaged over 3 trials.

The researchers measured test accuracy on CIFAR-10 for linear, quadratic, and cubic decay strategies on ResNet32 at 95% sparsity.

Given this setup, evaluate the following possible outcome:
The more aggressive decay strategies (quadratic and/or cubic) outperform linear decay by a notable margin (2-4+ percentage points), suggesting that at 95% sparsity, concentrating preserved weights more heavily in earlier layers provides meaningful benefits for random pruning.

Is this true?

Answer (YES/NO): NO